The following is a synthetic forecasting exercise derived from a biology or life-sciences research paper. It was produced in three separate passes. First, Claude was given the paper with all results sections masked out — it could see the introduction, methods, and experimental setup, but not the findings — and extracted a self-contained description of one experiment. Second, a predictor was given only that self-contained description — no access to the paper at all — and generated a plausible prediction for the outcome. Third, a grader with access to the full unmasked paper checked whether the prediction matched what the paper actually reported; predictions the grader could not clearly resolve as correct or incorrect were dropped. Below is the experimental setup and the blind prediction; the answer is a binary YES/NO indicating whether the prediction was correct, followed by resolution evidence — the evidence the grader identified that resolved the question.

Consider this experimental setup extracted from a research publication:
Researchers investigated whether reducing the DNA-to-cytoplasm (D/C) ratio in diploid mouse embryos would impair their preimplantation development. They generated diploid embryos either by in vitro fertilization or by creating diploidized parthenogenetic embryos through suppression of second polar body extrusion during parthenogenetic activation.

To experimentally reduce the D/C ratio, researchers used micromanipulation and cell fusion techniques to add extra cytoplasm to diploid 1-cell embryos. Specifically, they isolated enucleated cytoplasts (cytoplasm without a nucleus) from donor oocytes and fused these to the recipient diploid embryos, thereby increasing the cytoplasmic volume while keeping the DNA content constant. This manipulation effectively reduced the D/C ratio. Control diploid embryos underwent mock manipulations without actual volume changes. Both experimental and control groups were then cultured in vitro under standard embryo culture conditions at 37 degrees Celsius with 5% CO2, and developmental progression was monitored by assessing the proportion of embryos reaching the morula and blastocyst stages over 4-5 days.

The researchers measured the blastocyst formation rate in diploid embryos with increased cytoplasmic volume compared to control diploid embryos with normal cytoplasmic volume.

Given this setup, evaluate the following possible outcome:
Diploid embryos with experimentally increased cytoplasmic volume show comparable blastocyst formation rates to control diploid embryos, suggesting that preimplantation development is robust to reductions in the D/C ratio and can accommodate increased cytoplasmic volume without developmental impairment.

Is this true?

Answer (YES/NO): NO